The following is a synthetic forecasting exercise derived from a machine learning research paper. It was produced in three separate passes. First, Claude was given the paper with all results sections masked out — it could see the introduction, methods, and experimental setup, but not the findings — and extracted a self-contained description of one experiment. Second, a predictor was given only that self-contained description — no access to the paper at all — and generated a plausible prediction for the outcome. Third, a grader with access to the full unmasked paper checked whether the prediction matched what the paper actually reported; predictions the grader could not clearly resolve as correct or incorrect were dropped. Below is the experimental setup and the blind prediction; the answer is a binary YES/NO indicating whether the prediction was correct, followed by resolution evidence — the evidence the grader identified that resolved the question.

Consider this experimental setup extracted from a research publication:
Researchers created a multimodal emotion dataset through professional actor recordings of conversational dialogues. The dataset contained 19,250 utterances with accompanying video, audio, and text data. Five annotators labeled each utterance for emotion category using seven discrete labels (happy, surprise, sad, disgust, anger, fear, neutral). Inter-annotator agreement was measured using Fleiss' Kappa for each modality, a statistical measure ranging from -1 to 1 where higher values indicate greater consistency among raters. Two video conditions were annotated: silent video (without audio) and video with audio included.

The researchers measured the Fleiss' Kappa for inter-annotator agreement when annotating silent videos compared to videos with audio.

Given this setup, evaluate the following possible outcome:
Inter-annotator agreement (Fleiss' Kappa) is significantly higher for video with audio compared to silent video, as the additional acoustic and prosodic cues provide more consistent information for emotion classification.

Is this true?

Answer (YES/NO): NO